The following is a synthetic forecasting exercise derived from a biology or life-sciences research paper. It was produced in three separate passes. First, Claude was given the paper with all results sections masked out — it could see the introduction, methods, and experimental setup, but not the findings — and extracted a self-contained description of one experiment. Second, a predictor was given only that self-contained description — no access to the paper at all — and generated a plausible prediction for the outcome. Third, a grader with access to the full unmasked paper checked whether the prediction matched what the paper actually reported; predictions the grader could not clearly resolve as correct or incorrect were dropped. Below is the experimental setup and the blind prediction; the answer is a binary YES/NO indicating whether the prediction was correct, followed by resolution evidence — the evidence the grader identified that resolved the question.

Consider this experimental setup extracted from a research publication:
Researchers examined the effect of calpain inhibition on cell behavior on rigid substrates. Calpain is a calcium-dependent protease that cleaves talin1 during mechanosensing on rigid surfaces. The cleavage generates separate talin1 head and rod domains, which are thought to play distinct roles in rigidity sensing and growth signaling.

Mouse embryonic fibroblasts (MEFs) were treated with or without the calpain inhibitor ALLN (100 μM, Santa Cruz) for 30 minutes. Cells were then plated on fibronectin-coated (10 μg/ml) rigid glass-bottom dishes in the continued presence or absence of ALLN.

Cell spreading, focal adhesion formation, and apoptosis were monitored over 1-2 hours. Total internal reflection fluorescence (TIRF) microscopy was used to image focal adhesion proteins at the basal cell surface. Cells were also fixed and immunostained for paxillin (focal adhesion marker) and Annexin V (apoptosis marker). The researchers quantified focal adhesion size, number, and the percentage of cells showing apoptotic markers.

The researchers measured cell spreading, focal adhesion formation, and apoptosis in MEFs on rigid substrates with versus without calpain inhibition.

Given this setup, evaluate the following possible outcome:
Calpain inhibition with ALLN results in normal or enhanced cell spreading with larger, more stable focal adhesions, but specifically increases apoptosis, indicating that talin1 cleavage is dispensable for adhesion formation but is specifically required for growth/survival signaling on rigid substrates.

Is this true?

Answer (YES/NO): NO